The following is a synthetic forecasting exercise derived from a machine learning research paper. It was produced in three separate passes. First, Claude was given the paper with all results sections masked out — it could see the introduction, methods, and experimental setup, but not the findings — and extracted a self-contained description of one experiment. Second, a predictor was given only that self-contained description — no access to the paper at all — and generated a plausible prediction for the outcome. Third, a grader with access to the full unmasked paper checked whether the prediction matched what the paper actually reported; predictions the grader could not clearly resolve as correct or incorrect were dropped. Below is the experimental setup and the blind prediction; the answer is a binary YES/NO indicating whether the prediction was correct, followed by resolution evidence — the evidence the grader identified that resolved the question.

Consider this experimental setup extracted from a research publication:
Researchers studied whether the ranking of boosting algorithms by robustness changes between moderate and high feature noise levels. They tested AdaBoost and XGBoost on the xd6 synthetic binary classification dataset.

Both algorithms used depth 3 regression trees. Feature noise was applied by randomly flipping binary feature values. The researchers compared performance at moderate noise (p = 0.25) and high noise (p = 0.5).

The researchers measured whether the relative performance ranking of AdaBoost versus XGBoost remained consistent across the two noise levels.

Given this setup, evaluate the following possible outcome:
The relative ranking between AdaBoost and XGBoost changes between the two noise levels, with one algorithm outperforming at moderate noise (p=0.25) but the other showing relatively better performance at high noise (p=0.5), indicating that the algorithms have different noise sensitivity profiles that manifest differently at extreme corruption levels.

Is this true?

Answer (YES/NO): NO